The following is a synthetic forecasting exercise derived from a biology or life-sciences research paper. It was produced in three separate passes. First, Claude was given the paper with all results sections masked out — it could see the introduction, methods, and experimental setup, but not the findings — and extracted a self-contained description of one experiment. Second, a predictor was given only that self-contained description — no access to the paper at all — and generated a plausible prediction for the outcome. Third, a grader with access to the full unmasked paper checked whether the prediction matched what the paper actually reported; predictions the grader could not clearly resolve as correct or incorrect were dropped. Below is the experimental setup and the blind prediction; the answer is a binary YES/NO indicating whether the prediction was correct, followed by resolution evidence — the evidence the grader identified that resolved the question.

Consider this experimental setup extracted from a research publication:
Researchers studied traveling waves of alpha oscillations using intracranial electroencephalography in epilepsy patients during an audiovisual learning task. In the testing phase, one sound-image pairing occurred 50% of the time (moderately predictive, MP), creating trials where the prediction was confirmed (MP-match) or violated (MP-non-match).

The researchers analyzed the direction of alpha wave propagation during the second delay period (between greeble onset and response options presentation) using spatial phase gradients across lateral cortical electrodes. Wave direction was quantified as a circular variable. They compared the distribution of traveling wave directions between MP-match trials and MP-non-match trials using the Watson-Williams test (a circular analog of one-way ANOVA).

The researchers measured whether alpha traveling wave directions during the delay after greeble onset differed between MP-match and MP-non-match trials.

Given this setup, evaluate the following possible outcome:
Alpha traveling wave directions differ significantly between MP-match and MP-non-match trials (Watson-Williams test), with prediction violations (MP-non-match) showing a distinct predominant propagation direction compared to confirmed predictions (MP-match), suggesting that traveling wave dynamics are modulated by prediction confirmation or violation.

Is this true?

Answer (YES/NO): YES